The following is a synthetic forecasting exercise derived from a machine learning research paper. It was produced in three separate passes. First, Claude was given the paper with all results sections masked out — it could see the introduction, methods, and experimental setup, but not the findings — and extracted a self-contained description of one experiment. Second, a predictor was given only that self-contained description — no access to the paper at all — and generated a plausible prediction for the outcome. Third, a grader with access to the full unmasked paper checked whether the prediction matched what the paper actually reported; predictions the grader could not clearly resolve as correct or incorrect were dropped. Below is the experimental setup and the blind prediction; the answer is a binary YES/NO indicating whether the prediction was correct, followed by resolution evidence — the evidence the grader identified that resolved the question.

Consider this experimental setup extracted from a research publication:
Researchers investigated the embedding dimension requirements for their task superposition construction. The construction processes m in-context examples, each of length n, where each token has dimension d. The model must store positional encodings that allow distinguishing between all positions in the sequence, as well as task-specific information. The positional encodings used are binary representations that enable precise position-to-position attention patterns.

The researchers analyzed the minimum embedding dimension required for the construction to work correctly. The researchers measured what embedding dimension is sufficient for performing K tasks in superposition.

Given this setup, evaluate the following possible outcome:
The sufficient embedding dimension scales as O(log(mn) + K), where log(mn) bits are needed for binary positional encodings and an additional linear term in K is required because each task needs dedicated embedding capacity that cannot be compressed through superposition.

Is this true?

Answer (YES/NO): NO